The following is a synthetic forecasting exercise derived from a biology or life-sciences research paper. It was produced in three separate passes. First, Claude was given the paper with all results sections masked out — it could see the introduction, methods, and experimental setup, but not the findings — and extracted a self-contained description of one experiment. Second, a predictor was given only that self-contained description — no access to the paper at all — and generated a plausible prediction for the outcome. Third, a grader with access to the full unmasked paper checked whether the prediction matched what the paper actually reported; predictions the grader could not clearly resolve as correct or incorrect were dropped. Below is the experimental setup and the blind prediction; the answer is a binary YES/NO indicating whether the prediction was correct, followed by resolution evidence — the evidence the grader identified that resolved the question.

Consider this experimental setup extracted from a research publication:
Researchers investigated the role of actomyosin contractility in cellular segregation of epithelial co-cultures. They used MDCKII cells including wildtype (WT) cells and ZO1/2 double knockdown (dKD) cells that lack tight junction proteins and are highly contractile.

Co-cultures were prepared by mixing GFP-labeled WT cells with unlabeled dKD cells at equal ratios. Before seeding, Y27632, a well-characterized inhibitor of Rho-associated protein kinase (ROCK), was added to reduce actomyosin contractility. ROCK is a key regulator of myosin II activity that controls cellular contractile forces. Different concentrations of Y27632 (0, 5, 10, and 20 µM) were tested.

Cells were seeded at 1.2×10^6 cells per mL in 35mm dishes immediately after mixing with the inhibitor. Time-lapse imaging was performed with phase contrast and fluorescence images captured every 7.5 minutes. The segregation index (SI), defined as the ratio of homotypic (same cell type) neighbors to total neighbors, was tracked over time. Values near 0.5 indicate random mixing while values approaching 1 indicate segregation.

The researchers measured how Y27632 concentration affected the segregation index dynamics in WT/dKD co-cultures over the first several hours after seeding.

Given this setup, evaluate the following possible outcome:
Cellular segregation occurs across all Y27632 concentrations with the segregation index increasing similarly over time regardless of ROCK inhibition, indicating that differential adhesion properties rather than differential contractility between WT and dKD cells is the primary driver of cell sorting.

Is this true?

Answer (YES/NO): NO